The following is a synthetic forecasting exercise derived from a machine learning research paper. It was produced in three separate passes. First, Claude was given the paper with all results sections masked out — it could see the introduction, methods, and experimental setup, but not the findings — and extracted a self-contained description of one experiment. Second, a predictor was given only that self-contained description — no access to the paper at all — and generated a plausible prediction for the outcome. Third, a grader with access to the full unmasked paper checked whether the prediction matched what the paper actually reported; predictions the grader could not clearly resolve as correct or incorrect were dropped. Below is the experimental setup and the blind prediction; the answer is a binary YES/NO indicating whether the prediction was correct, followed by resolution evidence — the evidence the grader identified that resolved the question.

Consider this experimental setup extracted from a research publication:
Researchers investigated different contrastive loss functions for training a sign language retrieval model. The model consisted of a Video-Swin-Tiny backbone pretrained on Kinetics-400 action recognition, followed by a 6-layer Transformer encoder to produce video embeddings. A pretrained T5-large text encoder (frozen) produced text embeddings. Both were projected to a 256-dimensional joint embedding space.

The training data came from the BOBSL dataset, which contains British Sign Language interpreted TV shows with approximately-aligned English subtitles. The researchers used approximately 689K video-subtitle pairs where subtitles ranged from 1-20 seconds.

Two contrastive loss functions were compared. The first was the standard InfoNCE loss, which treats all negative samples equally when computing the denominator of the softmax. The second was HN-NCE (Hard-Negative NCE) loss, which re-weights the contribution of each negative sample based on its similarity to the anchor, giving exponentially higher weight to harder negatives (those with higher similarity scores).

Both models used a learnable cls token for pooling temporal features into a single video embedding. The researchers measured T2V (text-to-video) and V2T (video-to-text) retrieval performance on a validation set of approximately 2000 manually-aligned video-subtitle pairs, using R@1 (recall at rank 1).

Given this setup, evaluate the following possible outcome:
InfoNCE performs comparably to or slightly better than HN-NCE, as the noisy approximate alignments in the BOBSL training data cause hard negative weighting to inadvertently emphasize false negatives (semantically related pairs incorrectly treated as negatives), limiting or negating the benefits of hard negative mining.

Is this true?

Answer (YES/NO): NO